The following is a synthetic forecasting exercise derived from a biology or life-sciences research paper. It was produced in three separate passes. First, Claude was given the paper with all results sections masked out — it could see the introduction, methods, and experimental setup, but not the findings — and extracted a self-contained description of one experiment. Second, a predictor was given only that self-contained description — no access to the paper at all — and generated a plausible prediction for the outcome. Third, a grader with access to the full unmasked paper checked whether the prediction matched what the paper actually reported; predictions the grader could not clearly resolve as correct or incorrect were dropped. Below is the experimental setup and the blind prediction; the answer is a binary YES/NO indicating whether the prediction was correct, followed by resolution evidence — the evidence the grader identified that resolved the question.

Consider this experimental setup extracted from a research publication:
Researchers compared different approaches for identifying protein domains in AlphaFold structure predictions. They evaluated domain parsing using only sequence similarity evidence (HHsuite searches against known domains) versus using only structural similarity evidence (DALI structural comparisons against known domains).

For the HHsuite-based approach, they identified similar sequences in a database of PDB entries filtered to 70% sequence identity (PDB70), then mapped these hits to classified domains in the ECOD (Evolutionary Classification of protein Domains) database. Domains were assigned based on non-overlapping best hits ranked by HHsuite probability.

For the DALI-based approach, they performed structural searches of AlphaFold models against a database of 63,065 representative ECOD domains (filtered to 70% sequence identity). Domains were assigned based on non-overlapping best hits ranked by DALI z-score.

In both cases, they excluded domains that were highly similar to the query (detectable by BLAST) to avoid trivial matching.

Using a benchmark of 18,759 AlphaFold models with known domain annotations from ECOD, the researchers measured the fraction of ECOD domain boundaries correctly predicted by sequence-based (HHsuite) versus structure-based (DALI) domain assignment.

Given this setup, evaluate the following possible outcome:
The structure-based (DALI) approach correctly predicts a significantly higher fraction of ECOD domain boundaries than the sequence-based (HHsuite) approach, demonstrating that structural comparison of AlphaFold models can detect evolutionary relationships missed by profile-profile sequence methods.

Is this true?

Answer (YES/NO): NO